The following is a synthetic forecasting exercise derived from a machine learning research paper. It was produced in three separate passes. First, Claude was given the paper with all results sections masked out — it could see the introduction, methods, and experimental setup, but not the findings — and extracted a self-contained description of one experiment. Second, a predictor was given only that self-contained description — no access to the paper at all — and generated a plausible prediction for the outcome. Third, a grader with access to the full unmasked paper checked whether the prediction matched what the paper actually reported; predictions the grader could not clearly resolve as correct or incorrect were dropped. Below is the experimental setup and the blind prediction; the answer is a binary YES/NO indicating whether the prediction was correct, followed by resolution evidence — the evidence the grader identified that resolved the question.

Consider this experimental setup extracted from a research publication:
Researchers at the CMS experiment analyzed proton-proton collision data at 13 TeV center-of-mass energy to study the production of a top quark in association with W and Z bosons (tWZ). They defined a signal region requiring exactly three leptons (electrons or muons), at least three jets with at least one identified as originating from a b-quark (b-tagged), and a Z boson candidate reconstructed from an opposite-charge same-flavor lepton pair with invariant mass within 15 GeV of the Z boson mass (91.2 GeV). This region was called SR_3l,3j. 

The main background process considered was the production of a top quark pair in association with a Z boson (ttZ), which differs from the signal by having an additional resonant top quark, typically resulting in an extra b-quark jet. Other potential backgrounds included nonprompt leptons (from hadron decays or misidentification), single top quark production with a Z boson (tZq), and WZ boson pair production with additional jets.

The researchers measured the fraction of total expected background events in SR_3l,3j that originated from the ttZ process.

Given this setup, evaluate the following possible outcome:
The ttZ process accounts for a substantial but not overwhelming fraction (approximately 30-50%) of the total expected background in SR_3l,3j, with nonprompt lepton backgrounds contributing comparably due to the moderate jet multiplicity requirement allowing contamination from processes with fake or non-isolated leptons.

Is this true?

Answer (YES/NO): NO